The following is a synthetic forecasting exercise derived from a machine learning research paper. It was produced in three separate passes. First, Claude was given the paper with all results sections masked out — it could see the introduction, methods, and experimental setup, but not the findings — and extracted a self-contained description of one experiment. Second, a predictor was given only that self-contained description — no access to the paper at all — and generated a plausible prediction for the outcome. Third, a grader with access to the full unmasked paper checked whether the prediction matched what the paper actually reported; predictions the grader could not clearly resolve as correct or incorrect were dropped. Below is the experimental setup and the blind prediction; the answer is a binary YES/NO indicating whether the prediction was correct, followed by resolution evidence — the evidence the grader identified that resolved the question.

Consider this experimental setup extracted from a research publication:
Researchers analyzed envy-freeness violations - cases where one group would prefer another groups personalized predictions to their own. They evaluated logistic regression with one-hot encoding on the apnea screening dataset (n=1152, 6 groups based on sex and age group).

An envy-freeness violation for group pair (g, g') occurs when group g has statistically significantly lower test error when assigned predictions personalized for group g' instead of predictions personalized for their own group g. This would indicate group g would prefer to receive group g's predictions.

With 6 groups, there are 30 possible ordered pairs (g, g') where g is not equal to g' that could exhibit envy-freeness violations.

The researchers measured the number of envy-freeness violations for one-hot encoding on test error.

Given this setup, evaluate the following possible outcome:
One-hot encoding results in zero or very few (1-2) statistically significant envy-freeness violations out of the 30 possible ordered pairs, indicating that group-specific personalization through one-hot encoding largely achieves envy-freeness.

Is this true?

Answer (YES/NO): NO